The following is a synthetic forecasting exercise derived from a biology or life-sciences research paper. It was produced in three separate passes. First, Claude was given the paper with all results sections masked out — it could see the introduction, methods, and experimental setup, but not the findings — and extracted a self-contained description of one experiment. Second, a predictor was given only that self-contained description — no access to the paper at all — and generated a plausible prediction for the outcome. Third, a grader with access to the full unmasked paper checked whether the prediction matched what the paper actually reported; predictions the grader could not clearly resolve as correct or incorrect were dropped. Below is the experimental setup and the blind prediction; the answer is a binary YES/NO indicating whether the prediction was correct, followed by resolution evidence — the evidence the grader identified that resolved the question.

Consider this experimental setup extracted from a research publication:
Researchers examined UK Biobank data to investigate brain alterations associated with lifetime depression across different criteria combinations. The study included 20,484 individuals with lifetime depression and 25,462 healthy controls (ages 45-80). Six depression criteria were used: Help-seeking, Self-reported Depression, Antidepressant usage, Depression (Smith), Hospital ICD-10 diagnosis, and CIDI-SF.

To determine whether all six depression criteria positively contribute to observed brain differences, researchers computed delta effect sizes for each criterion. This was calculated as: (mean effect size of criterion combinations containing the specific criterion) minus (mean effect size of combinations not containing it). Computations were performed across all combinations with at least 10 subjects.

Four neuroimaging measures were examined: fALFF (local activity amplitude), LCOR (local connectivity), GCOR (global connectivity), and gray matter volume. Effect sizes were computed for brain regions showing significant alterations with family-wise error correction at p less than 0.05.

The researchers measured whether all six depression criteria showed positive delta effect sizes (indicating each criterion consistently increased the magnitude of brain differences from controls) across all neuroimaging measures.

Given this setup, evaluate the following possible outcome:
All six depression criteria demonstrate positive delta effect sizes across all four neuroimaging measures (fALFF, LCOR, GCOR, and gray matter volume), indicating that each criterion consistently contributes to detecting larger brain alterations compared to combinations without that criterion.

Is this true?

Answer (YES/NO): NO